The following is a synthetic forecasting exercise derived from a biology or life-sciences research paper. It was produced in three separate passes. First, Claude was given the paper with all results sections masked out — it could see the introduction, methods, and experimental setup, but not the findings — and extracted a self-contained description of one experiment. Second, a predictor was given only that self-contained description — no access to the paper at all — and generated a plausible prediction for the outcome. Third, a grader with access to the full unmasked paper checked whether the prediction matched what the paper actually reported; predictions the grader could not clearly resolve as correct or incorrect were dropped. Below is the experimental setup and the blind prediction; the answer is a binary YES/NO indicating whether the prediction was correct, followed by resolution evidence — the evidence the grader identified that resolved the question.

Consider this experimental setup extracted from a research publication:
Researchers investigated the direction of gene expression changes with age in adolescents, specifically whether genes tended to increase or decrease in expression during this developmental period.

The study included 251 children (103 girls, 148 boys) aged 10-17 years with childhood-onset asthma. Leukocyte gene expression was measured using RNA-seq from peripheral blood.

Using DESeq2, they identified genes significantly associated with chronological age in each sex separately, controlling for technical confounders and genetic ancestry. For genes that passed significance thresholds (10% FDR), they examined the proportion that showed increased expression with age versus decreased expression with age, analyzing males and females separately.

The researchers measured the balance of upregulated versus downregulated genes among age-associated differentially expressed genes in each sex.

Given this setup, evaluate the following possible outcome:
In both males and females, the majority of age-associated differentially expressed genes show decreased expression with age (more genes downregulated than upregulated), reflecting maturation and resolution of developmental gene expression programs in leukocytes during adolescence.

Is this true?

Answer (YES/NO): YES